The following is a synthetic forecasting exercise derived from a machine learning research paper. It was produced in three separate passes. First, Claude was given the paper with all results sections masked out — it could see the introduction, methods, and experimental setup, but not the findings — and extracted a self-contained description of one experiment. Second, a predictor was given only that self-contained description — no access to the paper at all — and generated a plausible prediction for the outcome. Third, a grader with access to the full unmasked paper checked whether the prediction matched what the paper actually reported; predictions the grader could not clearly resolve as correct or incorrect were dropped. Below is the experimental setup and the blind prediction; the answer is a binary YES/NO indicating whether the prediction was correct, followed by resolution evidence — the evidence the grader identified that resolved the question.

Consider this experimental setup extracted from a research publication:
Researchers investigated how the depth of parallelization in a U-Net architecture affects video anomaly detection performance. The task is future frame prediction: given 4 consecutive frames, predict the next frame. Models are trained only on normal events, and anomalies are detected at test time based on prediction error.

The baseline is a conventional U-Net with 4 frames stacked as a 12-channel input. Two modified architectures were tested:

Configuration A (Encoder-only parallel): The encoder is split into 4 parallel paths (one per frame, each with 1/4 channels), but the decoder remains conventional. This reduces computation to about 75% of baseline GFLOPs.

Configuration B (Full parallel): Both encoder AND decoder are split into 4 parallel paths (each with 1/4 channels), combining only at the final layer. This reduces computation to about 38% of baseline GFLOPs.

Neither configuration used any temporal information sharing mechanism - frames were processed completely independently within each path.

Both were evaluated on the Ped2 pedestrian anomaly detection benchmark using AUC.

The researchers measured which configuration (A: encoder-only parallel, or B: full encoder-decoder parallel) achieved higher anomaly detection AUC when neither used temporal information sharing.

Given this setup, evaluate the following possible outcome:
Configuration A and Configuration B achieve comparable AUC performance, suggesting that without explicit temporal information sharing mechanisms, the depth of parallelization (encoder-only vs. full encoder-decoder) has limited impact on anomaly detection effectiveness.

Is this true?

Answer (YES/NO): NO